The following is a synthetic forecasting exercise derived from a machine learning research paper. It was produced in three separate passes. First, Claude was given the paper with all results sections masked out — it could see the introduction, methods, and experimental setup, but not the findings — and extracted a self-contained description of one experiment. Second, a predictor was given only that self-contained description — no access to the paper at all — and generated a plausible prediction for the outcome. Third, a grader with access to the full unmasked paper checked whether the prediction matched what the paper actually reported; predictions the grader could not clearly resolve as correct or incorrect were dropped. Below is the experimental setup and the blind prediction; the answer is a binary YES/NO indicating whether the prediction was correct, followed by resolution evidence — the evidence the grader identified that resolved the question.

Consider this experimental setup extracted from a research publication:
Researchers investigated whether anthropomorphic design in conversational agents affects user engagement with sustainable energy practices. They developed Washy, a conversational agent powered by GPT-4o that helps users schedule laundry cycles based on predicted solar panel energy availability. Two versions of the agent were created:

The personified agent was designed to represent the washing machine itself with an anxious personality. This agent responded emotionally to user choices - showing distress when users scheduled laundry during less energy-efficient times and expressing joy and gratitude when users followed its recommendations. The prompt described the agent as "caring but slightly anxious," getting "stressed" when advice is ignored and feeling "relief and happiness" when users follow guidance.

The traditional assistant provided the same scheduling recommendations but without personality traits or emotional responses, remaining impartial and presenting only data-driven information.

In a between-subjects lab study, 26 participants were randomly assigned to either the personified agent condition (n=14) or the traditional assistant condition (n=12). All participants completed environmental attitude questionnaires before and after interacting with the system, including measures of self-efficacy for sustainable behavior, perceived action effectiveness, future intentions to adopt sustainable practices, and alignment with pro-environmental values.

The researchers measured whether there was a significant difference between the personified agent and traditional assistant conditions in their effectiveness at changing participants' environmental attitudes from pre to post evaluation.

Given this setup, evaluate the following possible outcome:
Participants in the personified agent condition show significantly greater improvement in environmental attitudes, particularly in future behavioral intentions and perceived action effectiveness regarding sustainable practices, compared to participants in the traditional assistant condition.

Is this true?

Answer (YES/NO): NO